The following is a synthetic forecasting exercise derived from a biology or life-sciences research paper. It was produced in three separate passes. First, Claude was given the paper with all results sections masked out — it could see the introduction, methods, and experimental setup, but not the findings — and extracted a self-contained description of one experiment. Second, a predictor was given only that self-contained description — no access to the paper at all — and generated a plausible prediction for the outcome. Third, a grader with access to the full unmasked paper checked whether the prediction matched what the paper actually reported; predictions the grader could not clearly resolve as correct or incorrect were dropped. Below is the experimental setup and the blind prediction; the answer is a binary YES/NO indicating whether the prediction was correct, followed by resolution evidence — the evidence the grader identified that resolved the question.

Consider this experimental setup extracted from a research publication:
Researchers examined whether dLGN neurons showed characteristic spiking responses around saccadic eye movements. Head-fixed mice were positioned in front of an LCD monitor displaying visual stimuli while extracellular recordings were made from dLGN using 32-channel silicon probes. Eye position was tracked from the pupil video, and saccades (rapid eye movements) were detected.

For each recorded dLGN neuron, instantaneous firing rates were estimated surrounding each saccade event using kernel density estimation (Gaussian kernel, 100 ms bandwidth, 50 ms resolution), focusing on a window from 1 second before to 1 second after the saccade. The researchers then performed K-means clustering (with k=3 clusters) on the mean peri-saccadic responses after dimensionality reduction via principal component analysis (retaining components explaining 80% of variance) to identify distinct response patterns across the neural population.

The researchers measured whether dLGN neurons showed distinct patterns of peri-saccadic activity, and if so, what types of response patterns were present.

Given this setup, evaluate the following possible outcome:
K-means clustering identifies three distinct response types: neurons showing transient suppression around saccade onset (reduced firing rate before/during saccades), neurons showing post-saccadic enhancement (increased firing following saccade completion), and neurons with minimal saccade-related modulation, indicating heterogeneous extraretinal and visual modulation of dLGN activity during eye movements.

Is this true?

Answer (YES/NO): NO